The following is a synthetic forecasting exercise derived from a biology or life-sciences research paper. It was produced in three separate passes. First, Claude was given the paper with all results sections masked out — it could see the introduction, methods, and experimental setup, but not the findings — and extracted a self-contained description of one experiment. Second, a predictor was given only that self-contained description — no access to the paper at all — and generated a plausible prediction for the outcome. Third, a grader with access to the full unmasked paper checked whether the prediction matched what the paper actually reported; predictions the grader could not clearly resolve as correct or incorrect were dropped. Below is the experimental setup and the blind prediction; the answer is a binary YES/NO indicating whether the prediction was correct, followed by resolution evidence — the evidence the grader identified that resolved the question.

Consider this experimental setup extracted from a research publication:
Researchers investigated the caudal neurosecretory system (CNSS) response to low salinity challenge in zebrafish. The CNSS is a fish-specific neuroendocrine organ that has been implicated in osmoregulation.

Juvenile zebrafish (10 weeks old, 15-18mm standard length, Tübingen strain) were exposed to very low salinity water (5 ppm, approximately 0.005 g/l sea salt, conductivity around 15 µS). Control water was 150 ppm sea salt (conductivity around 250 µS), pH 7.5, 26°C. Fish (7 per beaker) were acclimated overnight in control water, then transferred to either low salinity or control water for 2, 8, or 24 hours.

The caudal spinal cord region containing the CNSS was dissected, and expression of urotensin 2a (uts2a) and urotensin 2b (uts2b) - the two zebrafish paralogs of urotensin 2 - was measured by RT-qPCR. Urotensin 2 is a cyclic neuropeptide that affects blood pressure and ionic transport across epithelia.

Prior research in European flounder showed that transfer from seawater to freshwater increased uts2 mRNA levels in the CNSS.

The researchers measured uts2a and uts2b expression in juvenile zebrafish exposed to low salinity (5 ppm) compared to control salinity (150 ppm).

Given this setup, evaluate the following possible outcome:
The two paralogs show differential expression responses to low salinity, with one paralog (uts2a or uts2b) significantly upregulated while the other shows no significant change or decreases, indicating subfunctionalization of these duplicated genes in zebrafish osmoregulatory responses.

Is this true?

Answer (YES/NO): YES